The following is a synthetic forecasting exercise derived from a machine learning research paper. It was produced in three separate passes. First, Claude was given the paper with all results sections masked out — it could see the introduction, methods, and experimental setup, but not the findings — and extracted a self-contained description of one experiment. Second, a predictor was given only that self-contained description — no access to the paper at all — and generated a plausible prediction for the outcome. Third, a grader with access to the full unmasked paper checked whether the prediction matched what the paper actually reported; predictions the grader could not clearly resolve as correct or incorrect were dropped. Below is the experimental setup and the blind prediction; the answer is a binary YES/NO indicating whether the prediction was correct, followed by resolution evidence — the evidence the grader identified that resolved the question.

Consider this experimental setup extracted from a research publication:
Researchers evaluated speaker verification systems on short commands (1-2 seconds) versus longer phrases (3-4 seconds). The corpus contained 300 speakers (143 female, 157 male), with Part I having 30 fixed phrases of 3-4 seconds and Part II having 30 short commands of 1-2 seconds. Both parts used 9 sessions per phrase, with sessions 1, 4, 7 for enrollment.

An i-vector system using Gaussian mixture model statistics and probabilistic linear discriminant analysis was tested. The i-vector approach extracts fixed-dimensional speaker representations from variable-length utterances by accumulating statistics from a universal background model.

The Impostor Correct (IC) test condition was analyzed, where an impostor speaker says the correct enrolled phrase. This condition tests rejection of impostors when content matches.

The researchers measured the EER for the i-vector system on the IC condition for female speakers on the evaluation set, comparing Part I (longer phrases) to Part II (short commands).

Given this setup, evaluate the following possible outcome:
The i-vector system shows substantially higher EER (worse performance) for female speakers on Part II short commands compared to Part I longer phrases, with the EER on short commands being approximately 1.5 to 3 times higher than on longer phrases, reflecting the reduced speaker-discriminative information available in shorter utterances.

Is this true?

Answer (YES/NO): YES